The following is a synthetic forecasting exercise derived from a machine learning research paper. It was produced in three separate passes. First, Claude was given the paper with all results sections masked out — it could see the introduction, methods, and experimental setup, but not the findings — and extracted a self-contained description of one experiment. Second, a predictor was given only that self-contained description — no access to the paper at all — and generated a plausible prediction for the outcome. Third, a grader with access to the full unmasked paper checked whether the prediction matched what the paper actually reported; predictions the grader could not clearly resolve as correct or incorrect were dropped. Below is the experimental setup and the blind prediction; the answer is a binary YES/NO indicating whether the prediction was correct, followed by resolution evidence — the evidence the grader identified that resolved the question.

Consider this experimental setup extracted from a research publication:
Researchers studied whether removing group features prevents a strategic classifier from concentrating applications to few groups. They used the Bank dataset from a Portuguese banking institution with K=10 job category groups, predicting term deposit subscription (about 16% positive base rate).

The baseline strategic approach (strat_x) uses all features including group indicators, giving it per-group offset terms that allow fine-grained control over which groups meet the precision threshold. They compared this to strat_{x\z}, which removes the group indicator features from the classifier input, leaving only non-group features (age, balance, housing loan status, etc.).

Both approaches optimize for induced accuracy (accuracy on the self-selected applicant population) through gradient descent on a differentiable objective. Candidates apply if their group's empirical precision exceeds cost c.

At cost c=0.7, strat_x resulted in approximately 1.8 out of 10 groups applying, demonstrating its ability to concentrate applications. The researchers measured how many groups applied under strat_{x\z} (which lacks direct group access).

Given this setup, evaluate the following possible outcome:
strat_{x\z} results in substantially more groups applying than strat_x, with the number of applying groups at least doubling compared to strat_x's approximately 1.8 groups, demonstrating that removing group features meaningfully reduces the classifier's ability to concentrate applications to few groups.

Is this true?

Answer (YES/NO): YES